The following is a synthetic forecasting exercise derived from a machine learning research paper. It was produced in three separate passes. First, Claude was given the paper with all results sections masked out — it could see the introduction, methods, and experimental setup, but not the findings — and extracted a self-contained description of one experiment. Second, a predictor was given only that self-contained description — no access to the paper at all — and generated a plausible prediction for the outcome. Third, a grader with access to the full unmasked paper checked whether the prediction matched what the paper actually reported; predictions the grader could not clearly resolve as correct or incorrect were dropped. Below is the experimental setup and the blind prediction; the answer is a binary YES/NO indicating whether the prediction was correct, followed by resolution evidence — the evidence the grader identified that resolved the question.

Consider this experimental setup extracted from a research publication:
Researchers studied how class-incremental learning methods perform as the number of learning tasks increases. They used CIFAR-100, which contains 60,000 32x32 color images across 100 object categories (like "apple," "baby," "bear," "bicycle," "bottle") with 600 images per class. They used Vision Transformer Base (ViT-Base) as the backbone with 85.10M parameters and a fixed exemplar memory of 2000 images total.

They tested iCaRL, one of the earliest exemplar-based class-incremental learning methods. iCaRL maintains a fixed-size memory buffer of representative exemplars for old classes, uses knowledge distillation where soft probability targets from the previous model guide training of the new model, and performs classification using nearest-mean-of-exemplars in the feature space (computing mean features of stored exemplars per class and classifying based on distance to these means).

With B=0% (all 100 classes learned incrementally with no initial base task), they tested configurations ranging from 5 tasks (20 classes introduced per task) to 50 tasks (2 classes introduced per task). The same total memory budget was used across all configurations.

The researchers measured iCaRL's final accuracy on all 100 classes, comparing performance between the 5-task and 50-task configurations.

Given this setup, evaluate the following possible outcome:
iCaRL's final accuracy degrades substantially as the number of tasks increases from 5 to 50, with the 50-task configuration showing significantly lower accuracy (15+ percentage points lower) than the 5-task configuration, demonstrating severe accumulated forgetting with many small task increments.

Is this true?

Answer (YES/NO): NO